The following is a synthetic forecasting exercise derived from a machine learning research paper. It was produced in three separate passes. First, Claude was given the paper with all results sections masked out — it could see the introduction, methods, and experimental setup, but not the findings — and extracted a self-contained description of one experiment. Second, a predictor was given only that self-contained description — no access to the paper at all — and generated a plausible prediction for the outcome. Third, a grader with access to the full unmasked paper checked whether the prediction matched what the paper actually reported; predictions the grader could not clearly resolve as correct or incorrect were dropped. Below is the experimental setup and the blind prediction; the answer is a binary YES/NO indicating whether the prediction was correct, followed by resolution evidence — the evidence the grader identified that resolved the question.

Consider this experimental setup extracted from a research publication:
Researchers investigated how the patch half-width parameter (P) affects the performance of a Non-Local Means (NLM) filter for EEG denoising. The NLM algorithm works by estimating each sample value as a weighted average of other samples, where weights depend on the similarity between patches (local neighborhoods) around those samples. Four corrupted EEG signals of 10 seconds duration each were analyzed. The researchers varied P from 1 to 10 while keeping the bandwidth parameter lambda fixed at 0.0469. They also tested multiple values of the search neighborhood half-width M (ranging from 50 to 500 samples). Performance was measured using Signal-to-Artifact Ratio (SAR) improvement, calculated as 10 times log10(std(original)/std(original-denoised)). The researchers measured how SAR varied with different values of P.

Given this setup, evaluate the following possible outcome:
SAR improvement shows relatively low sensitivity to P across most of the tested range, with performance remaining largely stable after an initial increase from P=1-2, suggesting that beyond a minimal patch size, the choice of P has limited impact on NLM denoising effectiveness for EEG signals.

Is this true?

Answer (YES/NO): NO